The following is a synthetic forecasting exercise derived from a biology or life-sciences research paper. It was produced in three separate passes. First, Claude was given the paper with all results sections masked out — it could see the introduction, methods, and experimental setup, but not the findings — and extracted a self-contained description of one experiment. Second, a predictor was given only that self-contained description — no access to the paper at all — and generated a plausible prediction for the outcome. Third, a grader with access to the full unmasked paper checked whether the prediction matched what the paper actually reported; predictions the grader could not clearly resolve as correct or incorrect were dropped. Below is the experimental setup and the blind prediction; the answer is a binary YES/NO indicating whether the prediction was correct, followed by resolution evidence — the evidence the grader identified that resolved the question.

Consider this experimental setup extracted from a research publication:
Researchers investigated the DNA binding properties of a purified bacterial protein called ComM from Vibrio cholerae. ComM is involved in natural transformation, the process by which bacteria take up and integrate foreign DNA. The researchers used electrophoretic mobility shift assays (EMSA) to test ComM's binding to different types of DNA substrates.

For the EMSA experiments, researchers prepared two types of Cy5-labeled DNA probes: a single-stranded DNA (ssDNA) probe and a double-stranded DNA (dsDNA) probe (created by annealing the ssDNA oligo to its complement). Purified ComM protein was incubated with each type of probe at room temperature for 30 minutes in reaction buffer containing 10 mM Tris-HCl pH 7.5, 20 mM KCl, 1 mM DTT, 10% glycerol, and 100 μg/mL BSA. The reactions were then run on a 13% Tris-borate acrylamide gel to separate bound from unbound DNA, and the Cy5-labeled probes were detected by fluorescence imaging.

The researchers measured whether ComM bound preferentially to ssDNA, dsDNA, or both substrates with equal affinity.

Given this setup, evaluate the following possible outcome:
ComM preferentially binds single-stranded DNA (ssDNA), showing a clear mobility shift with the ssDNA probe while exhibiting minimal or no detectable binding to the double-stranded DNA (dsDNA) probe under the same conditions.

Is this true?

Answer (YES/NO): NO